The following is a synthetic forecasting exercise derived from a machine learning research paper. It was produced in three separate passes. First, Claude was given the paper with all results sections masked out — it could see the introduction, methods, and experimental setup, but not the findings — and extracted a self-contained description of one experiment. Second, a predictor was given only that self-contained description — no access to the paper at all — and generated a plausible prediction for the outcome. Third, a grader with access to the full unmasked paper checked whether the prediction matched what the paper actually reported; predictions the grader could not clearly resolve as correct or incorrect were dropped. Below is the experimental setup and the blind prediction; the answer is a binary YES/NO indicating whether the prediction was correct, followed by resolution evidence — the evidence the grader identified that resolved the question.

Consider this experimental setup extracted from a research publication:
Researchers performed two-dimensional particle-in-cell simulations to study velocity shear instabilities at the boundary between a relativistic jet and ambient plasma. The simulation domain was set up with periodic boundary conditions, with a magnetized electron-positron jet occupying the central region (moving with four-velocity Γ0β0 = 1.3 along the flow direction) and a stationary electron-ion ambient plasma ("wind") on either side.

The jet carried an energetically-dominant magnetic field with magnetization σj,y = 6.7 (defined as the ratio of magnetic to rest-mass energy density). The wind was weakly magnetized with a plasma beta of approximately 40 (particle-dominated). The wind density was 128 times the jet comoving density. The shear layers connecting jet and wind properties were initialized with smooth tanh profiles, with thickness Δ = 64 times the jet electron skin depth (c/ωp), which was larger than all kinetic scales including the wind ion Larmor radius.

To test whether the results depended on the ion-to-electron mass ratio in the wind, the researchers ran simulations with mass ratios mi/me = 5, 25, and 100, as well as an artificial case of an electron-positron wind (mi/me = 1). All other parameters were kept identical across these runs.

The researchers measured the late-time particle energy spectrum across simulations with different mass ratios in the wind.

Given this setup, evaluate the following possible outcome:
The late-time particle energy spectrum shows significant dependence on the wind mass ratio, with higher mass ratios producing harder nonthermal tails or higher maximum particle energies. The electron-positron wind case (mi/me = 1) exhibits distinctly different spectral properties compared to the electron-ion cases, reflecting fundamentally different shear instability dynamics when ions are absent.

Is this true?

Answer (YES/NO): NO